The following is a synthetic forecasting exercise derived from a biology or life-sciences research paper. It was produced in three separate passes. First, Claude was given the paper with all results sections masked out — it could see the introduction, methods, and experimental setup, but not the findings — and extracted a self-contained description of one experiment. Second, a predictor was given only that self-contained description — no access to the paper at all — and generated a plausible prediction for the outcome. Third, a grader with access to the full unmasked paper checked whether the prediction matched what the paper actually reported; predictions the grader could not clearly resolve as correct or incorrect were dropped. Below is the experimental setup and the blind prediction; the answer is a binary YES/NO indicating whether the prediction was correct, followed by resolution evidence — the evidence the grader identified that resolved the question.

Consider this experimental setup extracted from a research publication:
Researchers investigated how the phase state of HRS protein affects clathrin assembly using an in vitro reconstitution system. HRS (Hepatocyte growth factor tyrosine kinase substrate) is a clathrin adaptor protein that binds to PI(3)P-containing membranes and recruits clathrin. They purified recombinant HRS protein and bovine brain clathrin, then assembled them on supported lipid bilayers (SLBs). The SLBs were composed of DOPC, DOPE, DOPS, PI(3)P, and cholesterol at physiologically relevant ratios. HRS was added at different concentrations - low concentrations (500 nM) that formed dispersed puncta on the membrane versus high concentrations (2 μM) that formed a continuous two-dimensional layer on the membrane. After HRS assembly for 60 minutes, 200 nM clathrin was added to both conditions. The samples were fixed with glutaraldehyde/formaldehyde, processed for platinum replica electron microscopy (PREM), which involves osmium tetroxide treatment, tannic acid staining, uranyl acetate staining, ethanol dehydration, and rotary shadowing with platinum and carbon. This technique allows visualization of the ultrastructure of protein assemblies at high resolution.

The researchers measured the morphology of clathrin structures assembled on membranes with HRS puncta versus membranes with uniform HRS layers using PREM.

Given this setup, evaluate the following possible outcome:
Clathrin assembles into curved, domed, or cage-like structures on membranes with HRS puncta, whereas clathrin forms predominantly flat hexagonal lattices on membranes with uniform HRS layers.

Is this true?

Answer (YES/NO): NO